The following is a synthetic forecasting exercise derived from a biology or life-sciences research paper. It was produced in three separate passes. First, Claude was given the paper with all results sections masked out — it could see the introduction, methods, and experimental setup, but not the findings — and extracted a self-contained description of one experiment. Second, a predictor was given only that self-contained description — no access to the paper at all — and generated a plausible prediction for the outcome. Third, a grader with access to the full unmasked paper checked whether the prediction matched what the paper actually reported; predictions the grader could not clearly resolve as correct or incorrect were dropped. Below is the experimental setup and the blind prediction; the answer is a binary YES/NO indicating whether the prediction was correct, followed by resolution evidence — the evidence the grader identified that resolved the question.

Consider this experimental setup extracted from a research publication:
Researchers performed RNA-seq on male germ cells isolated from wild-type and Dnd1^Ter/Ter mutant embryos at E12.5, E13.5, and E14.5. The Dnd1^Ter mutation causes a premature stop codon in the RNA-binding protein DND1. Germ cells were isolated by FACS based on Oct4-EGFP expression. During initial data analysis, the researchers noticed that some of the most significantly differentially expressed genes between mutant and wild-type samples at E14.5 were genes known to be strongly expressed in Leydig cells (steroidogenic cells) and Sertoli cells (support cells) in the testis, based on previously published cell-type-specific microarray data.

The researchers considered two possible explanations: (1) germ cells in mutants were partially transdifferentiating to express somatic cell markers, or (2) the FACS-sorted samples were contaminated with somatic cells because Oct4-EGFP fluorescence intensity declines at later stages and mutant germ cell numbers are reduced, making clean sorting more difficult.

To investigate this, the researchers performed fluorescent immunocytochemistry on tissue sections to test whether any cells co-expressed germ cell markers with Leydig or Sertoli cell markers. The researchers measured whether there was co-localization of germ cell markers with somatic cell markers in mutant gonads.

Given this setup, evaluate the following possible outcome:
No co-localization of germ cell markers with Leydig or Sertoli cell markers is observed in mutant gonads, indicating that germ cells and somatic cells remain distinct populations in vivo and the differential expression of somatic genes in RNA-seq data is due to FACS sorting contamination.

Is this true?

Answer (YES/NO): YES